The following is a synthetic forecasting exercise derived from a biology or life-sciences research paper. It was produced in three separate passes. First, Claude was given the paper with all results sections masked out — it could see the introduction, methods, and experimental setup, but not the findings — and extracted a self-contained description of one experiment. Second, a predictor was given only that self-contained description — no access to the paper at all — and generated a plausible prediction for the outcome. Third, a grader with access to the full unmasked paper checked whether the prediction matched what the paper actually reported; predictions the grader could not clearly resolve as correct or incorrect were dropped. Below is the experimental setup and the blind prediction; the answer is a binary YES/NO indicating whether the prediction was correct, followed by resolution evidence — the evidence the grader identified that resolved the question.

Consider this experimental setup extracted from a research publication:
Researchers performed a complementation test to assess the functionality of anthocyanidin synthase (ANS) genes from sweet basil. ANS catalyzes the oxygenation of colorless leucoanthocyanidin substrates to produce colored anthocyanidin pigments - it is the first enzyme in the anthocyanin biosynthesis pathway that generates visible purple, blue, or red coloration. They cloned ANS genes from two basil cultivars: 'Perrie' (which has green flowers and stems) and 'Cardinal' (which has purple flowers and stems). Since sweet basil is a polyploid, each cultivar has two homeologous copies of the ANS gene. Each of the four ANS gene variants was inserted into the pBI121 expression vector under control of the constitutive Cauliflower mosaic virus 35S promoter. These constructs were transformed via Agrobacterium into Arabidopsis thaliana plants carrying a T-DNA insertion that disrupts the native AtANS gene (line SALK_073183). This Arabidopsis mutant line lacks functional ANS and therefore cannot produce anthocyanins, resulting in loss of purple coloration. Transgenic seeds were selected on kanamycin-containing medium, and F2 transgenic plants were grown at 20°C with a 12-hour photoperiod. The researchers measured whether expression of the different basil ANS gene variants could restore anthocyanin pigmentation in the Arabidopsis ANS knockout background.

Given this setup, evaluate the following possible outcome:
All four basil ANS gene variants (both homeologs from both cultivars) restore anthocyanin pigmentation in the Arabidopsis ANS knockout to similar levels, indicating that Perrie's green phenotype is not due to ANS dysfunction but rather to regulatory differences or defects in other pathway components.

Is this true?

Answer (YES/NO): NO